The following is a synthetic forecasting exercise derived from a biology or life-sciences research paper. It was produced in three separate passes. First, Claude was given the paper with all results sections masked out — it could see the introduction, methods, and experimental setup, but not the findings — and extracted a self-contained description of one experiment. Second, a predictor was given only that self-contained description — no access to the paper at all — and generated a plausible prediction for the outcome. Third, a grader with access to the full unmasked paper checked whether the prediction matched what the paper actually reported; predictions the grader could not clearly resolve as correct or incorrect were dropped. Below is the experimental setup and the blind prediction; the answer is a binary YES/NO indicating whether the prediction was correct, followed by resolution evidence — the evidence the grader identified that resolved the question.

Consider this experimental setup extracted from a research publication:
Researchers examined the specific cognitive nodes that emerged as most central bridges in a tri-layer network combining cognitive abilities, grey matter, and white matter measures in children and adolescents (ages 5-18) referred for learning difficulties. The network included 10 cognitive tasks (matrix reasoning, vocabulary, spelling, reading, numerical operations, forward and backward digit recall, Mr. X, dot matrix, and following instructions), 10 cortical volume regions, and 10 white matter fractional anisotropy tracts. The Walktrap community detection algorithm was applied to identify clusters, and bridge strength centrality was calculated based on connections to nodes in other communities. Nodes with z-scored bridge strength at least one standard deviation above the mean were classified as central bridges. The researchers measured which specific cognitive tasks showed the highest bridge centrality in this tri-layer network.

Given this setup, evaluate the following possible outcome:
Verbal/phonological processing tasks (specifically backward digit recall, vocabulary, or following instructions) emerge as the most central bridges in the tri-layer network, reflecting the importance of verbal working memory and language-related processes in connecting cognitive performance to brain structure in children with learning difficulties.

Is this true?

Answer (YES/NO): NO